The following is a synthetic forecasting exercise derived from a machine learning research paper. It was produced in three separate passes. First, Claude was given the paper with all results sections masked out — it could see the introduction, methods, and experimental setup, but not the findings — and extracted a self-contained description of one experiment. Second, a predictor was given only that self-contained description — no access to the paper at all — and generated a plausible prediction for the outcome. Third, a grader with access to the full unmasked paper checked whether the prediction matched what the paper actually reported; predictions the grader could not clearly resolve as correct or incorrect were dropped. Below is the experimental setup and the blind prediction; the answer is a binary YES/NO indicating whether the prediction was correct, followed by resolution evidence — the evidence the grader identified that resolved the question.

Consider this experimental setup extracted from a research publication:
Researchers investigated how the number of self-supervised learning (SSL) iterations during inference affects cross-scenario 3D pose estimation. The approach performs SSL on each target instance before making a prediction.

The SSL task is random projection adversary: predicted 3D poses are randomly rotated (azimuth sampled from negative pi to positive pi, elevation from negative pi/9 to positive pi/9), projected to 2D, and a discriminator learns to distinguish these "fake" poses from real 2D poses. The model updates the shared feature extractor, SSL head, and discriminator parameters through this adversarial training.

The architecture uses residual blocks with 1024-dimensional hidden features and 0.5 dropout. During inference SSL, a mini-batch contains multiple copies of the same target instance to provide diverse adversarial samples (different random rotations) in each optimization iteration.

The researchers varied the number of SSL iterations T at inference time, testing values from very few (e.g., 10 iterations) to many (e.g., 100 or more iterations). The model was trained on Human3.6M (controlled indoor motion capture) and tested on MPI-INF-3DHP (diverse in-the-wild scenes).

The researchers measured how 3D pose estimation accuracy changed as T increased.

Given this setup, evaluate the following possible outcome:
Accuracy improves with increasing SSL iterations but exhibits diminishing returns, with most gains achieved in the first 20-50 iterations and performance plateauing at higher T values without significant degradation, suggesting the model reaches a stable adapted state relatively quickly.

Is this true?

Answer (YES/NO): NO